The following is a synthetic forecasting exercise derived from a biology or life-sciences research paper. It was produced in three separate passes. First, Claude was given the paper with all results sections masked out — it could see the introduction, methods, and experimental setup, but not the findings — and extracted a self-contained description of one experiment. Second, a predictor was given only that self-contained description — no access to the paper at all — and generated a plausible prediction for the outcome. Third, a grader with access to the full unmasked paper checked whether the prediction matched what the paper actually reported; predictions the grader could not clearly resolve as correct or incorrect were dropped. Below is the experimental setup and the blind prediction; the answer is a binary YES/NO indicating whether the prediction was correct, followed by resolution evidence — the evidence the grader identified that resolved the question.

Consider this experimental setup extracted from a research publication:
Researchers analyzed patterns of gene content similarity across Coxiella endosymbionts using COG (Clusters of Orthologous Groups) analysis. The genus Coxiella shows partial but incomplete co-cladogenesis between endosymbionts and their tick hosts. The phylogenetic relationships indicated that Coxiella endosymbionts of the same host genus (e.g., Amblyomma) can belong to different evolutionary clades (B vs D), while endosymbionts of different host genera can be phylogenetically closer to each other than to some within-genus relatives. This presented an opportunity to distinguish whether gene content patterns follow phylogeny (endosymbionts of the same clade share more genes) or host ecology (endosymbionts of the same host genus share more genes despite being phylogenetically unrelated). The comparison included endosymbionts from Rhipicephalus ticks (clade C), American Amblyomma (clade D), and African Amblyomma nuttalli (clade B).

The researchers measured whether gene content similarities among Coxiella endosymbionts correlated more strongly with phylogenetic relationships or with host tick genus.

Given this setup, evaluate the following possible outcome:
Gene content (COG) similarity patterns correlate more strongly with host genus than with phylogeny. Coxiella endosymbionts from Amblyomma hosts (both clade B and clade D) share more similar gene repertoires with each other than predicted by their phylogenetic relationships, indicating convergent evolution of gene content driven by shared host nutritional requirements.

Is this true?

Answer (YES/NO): YES